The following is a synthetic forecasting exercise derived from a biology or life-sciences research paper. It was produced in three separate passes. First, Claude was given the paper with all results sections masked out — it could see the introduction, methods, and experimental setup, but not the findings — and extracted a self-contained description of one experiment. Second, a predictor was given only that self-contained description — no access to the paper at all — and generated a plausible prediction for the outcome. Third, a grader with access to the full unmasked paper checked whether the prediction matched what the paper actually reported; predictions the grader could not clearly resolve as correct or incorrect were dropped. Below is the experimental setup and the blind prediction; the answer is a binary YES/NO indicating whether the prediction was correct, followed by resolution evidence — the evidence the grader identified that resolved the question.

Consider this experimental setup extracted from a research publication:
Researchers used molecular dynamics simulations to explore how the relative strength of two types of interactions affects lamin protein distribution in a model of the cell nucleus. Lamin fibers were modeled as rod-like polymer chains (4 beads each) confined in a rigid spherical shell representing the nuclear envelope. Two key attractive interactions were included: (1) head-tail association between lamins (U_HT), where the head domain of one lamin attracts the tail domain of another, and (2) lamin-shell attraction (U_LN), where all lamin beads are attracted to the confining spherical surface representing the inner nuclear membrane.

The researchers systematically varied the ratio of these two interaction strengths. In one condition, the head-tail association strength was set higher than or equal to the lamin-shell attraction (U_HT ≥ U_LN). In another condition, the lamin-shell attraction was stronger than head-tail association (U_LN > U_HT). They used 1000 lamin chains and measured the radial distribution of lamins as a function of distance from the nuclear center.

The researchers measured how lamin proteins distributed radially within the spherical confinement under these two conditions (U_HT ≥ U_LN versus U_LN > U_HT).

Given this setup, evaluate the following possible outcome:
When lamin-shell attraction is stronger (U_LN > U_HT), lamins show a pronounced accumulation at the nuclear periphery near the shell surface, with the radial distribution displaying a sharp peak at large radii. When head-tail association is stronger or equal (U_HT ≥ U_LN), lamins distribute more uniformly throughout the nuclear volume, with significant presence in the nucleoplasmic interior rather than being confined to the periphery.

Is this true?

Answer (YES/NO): NO